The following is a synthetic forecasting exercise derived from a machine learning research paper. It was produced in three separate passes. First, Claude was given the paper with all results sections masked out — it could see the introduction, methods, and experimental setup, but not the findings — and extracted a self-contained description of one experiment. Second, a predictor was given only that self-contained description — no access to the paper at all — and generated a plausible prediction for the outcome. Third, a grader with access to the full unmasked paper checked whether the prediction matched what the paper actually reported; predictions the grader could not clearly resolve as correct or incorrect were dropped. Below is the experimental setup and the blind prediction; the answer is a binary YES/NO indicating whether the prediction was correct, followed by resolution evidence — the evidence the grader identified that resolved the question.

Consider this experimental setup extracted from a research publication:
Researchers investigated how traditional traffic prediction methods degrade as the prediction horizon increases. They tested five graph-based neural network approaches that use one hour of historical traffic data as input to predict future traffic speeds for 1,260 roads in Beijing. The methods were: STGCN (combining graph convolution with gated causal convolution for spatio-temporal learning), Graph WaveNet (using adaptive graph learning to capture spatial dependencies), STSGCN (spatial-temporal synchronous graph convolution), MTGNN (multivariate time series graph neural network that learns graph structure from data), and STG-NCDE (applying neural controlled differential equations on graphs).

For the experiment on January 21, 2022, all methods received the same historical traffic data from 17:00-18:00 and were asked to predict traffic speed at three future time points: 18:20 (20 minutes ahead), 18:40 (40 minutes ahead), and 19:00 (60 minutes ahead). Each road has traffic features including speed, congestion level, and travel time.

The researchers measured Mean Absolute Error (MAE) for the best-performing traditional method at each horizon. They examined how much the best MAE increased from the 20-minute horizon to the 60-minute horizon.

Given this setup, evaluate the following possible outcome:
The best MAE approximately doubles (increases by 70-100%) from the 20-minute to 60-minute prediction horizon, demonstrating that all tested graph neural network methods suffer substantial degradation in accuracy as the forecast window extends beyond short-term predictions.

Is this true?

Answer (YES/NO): NO